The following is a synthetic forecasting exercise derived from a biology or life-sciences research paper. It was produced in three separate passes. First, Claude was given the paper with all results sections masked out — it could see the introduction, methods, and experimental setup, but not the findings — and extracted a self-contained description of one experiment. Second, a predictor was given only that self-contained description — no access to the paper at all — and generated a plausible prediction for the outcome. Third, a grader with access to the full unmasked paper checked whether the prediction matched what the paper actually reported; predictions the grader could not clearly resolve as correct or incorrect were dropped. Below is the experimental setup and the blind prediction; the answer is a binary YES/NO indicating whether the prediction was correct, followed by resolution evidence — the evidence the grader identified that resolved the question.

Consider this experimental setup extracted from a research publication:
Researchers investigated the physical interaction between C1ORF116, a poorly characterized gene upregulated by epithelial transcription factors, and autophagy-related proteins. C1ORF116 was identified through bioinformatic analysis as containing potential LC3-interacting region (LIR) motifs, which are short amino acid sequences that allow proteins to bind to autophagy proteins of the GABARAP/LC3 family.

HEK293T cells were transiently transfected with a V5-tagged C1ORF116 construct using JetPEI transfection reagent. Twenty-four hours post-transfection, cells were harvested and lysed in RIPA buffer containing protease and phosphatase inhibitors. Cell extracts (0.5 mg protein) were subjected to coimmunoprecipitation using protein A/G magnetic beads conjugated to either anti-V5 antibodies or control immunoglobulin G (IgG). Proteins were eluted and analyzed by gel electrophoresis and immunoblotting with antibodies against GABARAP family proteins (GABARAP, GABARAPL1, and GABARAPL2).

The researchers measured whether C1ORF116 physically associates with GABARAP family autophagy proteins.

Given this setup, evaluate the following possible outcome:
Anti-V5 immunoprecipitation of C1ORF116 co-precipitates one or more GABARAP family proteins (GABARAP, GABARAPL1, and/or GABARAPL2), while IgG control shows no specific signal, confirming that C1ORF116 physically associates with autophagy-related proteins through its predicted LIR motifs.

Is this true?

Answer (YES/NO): YES